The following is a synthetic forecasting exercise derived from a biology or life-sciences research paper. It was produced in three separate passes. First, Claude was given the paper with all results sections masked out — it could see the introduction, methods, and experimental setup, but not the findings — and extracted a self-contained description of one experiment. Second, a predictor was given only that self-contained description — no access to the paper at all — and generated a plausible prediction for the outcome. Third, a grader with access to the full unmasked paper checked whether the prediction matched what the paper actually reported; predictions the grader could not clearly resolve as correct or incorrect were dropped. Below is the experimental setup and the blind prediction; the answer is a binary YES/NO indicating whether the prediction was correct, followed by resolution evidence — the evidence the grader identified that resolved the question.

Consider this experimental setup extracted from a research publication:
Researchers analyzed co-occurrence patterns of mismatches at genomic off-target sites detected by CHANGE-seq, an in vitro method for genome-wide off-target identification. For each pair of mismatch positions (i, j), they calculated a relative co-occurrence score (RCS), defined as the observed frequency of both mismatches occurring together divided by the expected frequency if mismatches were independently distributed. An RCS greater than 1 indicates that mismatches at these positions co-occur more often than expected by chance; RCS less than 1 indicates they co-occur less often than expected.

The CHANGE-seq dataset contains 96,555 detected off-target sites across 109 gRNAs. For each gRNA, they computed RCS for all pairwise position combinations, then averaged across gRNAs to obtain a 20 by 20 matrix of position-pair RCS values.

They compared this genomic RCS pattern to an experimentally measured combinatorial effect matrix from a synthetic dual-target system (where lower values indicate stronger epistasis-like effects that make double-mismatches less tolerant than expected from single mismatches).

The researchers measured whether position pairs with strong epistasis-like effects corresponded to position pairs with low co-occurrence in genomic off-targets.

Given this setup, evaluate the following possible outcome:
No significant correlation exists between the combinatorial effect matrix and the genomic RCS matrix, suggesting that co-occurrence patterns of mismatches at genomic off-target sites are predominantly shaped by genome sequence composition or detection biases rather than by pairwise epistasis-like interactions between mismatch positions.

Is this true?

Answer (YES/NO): NO